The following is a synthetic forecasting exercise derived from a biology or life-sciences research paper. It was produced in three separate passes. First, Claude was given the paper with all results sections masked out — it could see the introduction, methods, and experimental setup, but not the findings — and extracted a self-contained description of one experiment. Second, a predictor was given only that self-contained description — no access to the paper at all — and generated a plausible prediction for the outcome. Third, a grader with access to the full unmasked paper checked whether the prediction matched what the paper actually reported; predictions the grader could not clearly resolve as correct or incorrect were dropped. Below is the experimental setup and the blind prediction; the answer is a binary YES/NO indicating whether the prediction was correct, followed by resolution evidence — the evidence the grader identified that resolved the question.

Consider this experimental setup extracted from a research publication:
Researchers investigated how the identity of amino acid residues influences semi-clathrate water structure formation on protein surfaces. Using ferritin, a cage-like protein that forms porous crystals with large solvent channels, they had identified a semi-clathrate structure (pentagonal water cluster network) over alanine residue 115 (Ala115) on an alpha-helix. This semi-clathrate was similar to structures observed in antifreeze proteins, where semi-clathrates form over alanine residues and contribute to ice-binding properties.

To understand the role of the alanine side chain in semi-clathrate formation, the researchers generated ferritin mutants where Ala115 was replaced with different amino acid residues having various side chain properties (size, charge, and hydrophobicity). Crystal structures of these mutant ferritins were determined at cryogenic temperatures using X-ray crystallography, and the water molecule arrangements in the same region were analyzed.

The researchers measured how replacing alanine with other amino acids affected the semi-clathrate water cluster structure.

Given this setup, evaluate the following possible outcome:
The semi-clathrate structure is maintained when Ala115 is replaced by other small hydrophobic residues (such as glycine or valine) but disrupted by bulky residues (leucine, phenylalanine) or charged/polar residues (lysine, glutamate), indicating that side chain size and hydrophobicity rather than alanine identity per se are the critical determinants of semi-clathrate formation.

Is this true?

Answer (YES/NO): NO